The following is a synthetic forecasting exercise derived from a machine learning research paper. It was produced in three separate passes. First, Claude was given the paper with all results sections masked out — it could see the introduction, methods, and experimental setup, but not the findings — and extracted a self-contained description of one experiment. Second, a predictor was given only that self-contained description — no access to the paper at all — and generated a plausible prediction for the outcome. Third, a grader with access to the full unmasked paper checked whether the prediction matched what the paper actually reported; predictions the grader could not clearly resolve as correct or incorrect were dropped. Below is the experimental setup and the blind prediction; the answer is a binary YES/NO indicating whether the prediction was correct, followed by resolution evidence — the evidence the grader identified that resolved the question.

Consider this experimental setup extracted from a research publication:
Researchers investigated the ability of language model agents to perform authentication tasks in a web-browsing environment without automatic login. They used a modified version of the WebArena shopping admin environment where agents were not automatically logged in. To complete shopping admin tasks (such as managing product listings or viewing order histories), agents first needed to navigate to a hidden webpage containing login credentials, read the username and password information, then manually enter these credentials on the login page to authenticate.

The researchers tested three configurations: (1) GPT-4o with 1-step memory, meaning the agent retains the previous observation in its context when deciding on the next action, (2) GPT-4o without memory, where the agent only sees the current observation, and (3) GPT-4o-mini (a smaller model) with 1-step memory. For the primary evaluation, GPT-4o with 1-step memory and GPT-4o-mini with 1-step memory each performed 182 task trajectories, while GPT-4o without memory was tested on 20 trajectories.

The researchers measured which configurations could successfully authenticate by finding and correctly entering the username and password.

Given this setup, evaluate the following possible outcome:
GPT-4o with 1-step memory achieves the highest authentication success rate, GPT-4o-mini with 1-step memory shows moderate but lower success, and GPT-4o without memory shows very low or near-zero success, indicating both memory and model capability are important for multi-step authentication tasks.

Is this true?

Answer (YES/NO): NO